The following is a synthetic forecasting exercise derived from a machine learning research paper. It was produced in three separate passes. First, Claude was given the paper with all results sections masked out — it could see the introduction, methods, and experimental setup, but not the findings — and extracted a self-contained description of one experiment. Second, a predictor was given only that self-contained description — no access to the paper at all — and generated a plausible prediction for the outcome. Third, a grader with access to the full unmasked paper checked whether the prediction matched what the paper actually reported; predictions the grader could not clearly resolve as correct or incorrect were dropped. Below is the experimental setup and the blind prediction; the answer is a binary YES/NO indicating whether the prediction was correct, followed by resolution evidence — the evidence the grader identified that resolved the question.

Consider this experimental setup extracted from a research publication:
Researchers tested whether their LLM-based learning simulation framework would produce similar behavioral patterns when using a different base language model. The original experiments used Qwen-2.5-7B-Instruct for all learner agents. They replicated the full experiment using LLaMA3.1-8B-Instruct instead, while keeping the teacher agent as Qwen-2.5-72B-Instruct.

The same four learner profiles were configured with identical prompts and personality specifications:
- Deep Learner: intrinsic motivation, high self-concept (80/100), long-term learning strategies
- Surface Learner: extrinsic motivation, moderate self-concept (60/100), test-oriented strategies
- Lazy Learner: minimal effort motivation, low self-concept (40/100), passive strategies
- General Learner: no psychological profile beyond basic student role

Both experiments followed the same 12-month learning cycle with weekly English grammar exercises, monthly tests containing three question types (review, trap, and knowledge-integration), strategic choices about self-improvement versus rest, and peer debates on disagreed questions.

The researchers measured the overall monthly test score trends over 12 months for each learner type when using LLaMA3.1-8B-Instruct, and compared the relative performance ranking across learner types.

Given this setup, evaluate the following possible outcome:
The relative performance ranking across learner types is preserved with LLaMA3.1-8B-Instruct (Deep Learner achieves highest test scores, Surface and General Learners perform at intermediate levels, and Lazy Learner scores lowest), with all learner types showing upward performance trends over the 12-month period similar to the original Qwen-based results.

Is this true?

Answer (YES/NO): NO